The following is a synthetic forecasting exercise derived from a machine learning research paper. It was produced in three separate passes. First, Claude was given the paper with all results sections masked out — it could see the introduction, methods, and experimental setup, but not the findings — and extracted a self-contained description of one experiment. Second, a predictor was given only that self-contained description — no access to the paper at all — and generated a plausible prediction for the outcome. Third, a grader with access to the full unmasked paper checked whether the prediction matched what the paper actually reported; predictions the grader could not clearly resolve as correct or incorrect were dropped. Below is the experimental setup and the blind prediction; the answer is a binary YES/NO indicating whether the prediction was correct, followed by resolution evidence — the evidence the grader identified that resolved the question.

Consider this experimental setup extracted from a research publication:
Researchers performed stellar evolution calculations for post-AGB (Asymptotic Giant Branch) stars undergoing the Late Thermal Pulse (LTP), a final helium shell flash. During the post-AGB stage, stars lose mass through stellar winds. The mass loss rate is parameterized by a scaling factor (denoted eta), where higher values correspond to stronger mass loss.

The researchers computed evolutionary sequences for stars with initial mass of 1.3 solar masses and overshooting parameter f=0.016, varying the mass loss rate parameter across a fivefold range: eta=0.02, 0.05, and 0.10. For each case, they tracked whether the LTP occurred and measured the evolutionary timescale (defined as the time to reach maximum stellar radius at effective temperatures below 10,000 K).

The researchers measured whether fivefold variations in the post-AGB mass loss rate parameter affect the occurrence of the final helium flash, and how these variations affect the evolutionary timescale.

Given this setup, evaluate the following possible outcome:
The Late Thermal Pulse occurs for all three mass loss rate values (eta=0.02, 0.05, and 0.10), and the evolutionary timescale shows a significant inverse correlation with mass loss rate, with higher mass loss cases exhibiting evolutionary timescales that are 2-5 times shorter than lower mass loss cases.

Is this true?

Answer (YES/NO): YES